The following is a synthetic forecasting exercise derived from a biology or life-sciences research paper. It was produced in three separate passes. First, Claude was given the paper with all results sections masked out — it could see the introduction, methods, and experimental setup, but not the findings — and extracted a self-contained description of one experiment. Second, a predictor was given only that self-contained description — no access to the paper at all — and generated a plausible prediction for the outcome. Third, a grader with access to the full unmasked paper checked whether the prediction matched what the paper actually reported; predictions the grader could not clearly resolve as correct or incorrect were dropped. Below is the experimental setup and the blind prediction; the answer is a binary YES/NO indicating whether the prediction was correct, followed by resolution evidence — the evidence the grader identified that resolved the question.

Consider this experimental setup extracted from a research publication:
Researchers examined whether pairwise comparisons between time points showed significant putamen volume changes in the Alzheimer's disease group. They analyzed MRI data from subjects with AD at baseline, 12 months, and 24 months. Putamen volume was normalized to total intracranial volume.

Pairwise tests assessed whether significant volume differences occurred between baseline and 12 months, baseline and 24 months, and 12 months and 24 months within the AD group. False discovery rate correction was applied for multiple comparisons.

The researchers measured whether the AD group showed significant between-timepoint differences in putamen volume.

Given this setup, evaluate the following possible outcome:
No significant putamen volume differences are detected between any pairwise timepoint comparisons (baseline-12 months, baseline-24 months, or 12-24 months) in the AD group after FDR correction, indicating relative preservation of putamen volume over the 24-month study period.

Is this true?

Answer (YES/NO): NO